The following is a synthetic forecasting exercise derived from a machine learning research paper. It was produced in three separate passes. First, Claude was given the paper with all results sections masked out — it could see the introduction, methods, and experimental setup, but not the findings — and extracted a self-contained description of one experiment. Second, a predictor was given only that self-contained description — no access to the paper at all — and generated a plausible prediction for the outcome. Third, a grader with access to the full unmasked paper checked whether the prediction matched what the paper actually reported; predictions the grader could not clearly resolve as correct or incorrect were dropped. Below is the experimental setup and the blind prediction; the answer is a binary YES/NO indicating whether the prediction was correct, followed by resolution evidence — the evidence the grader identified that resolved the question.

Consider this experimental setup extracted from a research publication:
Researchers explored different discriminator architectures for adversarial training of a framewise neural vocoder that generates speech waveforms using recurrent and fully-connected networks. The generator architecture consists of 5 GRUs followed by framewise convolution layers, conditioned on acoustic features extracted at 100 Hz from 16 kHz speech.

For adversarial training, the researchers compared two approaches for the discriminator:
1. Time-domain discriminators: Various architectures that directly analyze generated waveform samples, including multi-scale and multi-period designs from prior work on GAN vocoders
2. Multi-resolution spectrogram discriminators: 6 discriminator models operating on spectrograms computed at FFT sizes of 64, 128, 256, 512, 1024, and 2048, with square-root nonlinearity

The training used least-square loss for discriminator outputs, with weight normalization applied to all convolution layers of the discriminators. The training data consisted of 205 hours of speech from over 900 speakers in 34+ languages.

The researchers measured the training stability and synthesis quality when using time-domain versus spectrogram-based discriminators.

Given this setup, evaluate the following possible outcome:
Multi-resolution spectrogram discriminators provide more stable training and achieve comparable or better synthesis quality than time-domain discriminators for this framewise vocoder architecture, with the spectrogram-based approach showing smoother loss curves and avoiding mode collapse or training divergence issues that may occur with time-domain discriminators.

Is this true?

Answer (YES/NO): NO